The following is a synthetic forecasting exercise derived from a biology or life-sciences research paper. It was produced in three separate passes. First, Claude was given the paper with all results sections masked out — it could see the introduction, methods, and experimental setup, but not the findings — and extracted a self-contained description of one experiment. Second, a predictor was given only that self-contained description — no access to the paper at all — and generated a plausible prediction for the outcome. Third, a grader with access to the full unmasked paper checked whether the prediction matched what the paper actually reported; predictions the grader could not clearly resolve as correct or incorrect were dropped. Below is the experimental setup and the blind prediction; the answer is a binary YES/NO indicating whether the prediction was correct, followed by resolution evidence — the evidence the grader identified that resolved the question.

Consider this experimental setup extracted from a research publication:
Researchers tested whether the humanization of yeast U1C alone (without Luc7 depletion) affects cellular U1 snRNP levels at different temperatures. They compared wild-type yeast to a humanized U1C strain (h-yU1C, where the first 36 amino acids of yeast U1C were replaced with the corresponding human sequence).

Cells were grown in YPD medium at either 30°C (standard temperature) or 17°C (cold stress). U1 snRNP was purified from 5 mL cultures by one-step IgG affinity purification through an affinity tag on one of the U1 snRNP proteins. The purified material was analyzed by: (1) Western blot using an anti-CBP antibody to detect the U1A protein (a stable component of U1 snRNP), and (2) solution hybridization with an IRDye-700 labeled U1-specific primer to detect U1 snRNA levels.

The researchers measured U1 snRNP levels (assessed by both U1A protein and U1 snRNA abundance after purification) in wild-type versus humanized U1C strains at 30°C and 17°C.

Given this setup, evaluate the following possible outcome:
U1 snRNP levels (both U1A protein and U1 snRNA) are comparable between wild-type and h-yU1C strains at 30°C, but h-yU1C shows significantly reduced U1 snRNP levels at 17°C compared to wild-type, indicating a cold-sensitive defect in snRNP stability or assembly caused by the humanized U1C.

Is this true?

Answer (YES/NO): NO